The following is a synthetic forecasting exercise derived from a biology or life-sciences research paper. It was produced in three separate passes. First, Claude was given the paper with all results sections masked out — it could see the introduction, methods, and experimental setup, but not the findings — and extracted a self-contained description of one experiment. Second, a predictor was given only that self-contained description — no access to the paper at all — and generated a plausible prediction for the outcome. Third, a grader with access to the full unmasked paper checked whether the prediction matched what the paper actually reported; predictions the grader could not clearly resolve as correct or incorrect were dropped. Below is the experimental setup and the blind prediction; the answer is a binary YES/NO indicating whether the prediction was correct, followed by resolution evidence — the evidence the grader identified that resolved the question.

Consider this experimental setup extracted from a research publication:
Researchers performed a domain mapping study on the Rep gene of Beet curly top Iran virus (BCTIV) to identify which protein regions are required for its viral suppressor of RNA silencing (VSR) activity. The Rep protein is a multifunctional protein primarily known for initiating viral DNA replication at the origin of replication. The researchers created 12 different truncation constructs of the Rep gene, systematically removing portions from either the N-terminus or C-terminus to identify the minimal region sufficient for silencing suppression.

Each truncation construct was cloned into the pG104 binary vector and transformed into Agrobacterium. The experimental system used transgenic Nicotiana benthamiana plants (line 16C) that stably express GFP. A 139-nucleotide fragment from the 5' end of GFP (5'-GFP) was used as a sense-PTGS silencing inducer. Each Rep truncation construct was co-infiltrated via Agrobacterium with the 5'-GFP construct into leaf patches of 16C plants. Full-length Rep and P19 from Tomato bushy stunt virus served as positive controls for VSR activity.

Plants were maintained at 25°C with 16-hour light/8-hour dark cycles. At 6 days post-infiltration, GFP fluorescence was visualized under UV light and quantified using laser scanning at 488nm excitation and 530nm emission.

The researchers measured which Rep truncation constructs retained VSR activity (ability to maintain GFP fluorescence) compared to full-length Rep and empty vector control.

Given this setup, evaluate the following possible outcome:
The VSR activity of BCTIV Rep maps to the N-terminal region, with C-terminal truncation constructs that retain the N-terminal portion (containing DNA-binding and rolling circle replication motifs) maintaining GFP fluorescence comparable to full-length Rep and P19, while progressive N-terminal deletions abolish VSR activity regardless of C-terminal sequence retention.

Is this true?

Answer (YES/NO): NO